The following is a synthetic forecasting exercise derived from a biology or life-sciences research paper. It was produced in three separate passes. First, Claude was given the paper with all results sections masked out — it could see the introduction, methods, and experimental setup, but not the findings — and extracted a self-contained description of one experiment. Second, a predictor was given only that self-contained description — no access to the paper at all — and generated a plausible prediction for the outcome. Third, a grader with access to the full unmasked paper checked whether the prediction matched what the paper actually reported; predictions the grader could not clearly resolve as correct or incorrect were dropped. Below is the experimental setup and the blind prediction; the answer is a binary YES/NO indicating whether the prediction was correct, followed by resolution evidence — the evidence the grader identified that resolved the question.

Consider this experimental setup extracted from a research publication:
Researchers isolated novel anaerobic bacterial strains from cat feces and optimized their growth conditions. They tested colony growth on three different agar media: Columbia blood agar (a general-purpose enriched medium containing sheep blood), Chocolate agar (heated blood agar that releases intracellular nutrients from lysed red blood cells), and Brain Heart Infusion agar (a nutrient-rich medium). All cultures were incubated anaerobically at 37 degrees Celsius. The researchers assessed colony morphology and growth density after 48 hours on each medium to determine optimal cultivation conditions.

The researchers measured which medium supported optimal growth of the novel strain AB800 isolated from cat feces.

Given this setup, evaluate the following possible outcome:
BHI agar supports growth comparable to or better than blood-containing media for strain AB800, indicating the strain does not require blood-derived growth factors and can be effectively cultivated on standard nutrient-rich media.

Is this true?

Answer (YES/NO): NO